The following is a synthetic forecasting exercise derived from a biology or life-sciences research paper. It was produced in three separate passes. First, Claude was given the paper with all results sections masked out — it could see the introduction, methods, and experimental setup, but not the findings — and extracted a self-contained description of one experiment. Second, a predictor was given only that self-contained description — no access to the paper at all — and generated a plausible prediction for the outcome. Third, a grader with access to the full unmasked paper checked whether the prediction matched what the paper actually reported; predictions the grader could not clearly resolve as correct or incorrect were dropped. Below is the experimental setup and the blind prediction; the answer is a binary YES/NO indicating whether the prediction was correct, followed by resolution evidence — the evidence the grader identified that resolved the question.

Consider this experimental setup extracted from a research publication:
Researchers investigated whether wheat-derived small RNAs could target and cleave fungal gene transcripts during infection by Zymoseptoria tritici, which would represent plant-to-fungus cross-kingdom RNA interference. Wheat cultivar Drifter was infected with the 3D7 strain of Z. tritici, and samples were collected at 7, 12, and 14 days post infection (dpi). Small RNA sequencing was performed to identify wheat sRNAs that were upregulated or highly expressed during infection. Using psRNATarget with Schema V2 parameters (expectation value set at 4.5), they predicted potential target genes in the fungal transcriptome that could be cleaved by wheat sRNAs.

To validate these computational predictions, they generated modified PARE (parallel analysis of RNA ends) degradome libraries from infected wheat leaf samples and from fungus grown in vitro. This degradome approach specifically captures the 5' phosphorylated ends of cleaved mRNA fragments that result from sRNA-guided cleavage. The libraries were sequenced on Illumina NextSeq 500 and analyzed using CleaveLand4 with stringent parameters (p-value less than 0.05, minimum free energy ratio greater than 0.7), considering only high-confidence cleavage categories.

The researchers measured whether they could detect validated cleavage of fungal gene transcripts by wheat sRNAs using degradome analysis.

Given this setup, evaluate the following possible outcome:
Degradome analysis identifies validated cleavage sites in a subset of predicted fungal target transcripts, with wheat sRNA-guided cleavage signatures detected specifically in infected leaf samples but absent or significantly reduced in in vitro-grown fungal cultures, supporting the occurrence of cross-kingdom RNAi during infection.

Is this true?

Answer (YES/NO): NO